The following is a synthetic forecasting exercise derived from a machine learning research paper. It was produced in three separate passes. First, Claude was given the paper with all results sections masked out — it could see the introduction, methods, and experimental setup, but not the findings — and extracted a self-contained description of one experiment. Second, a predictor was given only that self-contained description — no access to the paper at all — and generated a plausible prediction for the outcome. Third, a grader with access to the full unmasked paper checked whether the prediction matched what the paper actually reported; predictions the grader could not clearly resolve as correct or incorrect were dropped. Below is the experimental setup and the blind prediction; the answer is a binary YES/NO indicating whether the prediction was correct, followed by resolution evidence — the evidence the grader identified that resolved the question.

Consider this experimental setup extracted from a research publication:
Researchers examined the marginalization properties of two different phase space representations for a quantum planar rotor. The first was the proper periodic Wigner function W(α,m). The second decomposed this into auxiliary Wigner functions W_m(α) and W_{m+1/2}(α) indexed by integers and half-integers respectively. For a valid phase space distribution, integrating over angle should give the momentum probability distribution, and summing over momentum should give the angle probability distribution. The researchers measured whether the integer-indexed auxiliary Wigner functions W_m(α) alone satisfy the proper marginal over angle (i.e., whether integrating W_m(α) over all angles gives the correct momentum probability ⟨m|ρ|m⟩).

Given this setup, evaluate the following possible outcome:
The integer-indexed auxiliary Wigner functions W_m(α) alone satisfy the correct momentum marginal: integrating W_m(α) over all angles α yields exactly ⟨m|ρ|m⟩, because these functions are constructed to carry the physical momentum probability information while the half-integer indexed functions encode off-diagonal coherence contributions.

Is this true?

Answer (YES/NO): YES